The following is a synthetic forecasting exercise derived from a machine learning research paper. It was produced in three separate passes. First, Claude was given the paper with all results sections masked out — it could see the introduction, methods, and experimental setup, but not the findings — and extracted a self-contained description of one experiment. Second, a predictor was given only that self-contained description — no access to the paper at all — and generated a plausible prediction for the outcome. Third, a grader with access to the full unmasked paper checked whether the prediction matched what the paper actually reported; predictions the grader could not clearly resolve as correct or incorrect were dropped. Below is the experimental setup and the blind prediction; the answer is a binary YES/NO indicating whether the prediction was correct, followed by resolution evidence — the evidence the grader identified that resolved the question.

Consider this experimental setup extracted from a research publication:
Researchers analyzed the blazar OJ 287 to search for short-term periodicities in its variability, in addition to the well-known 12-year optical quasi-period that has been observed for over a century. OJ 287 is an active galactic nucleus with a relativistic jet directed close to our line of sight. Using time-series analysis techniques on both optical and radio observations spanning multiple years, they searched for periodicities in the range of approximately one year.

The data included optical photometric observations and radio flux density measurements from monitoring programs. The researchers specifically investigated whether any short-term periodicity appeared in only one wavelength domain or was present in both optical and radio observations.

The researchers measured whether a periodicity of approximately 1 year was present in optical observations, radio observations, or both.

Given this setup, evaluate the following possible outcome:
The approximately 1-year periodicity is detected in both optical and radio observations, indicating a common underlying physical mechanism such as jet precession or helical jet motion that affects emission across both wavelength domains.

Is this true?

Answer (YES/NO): YES